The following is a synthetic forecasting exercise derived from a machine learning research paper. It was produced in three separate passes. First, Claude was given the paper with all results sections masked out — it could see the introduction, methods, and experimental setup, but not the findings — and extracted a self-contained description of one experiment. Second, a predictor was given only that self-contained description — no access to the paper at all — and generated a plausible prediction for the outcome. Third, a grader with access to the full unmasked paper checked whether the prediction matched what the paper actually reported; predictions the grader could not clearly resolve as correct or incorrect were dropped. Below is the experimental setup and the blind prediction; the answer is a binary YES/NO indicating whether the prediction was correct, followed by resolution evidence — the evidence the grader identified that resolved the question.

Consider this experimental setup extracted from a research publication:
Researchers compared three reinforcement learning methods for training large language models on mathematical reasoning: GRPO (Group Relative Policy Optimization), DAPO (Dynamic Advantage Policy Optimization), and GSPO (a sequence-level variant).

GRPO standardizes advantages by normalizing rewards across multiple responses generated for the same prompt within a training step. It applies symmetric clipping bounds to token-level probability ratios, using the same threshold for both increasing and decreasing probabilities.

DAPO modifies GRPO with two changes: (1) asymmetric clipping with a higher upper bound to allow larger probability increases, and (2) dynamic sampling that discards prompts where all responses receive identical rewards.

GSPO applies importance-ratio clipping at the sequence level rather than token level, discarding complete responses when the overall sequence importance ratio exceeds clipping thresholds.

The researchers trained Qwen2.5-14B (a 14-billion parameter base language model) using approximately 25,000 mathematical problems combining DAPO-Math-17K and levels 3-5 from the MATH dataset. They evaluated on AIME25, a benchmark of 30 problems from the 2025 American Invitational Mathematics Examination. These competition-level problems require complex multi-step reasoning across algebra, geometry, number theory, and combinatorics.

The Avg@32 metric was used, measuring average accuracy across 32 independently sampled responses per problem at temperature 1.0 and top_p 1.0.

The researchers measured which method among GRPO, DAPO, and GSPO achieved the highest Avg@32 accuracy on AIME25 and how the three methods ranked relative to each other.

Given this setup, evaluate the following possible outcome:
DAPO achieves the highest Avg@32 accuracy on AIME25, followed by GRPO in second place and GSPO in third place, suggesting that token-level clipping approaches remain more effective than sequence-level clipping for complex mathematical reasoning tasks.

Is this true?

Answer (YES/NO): YES